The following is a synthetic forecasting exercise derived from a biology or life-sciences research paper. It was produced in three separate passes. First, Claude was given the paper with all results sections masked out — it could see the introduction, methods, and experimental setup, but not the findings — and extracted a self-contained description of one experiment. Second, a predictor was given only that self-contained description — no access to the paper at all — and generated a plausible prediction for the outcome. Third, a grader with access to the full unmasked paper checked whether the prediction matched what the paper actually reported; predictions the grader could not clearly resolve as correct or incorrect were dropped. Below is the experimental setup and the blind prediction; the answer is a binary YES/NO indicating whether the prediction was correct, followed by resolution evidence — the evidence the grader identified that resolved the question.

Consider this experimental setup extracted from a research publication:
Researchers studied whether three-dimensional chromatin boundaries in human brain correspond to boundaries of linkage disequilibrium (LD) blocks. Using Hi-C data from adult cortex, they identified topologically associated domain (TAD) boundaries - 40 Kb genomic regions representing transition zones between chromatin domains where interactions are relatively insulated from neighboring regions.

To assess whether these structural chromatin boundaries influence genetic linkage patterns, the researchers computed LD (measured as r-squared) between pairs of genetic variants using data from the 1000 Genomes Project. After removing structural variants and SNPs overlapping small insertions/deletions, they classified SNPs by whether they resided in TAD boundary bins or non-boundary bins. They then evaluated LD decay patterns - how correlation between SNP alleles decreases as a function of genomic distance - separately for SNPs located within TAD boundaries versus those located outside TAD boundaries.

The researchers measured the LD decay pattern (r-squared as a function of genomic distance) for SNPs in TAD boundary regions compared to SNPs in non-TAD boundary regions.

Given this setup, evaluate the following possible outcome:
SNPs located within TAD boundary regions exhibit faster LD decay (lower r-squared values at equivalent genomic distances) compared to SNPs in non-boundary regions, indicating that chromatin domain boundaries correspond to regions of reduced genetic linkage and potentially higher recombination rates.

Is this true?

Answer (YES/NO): NO